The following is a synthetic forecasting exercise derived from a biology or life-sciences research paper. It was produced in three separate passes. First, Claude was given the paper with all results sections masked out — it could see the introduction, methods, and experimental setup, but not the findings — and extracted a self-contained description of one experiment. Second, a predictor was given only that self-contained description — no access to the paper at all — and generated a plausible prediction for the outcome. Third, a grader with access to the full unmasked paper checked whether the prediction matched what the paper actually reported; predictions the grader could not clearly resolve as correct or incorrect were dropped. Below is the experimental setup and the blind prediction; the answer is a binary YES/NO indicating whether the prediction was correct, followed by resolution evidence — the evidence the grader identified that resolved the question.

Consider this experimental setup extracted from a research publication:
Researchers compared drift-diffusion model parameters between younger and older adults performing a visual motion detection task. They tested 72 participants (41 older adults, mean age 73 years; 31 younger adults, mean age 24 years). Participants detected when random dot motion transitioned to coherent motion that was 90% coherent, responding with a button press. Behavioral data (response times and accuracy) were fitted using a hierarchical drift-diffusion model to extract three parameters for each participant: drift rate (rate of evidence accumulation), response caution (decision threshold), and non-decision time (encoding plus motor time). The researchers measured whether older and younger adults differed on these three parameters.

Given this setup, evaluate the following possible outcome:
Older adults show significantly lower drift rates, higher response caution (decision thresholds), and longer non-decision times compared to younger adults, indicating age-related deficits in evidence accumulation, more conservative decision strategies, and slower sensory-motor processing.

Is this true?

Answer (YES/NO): NO